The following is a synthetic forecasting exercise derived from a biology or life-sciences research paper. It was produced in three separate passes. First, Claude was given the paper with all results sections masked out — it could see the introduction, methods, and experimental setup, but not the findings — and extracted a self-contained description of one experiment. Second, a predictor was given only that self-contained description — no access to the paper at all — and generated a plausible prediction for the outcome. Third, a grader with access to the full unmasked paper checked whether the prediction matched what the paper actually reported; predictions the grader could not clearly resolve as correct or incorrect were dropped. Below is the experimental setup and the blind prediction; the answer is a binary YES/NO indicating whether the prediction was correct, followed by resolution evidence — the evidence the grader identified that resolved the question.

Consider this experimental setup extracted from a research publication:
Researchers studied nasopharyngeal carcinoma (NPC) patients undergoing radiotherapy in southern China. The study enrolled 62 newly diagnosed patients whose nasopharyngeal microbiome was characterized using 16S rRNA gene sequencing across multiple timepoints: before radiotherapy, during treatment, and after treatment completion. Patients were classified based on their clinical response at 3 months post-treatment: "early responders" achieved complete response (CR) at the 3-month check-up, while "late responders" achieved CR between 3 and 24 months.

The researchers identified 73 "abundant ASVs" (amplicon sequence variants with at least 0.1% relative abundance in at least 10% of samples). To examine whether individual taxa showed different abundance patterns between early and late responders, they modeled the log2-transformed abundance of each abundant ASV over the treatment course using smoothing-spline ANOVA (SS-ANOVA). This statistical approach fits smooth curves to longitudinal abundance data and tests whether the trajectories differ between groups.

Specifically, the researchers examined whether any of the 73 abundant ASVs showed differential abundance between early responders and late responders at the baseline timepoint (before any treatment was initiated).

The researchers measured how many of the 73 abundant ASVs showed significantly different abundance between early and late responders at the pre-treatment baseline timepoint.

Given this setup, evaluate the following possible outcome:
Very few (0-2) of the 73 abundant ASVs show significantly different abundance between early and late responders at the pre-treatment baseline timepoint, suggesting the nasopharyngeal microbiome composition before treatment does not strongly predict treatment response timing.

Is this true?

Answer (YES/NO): NO